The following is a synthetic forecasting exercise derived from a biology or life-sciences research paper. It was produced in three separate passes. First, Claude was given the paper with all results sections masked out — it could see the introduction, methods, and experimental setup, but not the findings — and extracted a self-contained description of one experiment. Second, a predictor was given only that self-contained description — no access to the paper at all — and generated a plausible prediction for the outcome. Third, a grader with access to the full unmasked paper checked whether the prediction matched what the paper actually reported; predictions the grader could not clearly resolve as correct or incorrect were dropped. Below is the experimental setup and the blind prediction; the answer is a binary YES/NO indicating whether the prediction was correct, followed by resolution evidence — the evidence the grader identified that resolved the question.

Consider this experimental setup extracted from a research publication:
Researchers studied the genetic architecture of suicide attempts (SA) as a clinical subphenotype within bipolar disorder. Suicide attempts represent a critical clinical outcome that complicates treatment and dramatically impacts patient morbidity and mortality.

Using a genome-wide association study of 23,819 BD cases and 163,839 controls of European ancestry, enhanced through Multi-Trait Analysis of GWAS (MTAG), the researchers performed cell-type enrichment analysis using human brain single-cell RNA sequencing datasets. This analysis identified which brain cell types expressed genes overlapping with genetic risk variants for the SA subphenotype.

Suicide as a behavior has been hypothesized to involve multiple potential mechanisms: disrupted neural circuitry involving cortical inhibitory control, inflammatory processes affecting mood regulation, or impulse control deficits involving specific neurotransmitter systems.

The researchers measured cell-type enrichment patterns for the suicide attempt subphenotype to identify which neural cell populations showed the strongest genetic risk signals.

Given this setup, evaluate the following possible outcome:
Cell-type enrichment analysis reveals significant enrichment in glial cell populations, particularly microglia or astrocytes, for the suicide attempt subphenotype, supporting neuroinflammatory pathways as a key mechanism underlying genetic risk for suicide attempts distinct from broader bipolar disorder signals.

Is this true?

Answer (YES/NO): NO